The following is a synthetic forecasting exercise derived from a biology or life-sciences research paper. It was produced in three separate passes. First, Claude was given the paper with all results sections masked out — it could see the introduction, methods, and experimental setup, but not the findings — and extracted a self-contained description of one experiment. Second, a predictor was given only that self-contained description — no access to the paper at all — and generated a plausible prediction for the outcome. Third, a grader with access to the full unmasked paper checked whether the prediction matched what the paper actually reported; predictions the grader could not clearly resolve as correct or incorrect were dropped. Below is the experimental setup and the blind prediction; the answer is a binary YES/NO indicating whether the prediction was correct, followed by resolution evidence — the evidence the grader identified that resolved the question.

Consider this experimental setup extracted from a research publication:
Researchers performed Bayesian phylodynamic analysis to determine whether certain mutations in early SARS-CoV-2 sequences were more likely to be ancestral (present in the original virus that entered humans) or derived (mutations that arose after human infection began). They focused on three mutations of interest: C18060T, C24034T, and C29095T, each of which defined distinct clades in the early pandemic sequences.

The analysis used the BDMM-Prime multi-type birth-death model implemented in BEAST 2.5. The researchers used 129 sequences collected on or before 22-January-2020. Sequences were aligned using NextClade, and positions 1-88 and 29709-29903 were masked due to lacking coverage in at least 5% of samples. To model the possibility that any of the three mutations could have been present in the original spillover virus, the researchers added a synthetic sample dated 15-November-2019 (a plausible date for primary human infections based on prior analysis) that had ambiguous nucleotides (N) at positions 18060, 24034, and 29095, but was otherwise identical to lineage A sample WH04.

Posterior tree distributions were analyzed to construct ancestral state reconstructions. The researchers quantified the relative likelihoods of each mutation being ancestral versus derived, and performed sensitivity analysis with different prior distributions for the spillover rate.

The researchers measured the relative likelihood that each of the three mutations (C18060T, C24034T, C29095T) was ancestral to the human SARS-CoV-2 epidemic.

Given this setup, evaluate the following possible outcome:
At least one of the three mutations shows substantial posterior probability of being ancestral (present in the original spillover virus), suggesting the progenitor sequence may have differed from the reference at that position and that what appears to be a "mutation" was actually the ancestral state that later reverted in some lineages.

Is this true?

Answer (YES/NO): NO